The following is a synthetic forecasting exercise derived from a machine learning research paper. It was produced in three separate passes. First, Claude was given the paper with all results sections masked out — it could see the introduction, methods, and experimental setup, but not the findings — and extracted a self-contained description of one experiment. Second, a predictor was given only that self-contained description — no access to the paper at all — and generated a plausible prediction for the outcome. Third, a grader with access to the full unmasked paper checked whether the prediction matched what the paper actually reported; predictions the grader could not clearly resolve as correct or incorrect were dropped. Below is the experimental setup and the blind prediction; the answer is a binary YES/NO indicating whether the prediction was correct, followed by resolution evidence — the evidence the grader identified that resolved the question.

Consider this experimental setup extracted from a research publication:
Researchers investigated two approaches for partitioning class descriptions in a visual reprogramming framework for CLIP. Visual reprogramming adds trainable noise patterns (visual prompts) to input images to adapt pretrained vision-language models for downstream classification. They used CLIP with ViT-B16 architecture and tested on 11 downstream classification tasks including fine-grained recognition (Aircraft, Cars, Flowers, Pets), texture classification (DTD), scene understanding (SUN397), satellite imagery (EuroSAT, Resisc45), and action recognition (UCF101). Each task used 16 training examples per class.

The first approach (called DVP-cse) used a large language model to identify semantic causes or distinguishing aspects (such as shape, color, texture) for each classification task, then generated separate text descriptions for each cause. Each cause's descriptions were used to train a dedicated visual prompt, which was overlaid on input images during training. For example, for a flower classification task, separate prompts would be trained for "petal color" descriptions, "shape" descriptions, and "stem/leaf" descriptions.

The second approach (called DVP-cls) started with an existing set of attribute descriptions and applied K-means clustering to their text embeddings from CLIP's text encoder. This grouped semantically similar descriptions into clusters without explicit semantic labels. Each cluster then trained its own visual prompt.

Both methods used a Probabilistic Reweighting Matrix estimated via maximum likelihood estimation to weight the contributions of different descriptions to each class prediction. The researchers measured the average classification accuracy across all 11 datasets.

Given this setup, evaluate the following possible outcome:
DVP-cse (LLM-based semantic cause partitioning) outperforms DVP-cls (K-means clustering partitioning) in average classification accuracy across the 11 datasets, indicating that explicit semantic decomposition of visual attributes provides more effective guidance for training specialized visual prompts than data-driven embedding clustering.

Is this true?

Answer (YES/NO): YES